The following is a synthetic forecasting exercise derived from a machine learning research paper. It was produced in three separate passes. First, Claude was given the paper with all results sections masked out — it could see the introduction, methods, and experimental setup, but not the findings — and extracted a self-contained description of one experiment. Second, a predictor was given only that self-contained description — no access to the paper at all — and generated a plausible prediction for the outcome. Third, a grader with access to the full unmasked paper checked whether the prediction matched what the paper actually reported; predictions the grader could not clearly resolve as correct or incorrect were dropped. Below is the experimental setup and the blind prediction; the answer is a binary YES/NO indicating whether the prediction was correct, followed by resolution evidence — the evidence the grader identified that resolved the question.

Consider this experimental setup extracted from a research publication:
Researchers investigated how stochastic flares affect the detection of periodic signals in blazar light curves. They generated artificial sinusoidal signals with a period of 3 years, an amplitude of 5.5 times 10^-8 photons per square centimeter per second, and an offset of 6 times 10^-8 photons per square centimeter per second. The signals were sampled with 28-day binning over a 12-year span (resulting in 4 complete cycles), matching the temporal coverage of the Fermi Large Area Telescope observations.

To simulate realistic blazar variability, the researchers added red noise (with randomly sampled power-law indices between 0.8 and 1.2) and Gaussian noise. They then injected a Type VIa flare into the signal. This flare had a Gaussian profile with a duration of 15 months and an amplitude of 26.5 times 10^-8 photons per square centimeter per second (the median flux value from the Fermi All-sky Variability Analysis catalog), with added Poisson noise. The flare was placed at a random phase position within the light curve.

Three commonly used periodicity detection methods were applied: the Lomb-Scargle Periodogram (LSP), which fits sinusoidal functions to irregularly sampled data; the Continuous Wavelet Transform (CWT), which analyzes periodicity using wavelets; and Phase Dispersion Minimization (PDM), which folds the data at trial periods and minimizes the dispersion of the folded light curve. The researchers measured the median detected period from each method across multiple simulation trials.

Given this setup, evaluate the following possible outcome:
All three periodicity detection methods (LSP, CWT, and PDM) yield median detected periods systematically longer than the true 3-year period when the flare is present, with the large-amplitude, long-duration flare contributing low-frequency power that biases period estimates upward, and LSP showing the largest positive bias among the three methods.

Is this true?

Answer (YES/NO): NO